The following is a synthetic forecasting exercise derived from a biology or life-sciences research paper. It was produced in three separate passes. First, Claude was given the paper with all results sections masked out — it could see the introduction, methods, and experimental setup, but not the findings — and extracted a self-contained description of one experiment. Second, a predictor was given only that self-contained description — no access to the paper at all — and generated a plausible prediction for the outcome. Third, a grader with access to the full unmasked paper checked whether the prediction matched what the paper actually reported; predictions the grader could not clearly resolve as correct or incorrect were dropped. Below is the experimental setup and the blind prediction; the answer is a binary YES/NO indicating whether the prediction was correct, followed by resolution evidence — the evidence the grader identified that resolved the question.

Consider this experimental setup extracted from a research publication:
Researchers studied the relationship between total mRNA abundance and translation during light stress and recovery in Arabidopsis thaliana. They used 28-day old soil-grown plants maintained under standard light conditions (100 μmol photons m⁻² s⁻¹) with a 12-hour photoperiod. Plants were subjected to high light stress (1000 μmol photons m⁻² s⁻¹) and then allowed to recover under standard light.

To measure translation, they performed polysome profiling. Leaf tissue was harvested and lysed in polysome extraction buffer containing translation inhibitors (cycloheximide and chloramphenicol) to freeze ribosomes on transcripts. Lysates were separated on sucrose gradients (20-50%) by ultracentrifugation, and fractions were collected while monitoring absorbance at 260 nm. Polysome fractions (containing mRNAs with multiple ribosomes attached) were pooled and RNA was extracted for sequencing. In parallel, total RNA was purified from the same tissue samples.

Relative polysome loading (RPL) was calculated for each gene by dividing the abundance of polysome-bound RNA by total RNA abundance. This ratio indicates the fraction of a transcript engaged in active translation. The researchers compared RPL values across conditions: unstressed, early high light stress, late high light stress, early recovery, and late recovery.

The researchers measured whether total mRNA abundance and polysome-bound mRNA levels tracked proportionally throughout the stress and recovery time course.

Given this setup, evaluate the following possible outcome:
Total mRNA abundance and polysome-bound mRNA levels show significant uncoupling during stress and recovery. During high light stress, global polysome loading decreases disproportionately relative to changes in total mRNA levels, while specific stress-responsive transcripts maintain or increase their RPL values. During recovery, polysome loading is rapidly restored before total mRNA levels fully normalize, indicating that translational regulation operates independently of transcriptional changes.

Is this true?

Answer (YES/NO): NO